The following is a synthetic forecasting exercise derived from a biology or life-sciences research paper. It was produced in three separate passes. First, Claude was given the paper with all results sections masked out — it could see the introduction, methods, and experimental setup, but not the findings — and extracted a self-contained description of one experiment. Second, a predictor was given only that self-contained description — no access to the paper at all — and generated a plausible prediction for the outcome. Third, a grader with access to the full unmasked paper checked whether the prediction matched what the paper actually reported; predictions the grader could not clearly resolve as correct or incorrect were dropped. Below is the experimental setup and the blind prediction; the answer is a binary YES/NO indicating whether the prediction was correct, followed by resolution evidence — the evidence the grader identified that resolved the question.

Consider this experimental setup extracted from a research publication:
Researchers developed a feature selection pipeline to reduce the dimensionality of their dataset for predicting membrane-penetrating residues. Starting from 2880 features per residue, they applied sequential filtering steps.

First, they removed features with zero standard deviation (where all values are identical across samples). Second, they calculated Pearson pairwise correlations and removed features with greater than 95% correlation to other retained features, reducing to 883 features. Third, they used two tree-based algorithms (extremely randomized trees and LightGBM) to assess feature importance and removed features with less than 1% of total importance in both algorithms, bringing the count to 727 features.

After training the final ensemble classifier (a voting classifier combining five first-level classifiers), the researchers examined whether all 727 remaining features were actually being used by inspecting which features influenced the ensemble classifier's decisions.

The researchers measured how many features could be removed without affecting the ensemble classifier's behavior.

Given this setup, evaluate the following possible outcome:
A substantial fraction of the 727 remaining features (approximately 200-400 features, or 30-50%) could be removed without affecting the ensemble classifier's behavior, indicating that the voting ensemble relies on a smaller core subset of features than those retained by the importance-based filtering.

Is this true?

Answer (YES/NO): NO